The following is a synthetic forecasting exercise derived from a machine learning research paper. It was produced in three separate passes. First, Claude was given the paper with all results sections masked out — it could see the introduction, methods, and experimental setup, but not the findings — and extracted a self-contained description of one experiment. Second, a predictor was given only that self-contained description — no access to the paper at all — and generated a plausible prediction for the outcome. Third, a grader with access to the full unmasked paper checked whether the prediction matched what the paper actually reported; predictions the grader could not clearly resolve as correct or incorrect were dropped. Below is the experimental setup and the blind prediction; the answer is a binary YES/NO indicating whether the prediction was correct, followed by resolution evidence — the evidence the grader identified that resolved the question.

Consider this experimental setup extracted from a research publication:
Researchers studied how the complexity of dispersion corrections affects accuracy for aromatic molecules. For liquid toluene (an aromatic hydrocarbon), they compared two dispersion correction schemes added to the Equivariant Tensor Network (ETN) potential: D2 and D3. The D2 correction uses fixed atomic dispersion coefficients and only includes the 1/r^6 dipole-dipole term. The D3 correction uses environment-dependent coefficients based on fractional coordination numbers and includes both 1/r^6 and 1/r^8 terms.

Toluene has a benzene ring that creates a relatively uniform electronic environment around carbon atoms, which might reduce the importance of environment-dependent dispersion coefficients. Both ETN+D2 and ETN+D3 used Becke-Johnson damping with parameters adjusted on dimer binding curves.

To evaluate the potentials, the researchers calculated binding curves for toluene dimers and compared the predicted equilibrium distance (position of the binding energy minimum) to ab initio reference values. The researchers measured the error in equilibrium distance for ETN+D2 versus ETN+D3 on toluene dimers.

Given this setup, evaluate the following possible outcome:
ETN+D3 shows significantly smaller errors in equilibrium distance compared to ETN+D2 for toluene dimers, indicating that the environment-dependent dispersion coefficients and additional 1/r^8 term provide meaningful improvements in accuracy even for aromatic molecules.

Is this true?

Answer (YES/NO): NO